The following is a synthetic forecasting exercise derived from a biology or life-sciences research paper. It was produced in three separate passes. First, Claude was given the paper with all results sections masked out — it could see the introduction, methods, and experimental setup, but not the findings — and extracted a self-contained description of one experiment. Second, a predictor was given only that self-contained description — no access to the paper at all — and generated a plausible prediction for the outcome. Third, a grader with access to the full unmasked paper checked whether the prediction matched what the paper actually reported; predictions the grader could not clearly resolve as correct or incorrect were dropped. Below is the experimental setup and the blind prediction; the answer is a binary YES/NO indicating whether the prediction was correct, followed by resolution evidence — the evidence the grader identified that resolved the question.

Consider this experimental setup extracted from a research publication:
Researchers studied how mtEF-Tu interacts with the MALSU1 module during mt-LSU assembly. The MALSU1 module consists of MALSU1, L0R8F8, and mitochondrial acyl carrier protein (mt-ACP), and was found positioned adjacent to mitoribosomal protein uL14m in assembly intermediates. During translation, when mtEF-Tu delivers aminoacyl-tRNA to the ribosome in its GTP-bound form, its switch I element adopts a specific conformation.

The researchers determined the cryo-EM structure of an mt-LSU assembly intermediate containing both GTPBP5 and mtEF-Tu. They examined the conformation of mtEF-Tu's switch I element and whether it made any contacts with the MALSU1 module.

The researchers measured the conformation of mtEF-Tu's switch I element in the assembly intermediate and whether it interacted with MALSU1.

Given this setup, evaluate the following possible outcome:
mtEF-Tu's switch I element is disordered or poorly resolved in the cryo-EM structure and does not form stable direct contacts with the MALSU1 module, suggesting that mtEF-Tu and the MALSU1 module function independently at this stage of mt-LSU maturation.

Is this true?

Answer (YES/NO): NO